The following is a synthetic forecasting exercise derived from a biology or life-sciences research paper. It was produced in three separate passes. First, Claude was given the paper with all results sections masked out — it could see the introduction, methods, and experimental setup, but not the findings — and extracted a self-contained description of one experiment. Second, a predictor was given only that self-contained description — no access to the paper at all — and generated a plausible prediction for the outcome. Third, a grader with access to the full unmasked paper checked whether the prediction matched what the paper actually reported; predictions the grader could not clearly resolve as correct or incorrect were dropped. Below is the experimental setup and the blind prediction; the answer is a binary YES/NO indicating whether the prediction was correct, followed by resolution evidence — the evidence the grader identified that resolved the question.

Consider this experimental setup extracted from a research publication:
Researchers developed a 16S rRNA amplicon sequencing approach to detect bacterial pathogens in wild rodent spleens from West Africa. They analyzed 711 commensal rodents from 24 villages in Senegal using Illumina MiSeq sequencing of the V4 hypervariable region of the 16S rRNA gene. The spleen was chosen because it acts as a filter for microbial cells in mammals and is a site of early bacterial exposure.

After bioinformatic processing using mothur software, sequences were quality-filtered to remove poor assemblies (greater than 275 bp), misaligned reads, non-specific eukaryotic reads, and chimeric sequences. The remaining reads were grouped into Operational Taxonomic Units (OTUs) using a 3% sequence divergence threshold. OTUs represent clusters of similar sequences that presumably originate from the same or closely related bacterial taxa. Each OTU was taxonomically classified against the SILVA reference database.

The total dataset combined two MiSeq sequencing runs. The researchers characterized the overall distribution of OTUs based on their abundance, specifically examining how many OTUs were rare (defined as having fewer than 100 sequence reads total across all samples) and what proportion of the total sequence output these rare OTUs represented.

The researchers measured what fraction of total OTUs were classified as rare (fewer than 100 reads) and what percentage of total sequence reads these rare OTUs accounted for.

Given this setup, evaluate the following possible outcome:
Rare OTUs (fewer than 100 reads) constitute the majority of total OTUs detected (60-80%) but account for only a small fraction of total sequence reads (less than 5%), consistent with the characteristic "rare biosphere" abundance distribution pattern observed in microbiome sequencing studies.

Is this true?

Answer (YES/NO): NO